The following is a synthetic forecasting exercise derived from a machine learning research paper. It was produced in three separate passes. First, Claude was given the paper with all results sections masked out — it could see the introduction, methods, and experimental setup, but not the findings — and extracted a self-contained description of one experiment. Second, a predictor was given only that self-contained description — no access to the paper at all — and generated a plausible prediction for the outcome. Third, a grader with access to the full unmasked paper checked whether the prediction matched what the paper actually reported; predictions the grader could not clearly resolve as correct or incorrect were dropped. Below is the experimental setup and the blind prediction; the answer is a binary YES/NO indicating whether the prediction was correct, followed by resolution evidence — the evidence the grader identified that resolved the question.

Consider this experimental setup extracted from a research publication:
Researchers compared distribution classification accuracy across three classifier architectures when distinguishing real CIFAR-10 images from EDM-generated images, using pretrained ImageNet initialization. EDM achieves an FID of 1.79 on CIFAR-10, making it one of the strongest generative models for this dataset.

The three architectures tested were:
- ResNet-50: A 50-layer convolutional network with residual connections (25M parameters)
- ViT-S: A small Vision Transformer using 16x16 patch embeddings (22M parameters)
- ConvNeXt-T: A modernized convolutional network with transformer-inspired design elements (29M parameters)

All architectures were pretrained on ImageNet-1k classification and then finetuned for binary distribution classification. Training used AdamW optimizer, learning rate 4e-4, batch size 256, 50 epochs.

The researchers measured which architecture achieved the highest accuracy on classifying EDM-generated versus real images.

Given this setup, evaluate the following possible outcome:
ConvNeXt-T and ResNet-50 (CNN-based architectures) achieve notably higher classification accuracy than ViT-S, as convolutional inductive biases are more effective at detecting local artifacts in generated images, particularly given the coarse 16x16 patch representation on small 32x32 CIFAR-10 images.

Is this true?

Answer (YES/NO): YES